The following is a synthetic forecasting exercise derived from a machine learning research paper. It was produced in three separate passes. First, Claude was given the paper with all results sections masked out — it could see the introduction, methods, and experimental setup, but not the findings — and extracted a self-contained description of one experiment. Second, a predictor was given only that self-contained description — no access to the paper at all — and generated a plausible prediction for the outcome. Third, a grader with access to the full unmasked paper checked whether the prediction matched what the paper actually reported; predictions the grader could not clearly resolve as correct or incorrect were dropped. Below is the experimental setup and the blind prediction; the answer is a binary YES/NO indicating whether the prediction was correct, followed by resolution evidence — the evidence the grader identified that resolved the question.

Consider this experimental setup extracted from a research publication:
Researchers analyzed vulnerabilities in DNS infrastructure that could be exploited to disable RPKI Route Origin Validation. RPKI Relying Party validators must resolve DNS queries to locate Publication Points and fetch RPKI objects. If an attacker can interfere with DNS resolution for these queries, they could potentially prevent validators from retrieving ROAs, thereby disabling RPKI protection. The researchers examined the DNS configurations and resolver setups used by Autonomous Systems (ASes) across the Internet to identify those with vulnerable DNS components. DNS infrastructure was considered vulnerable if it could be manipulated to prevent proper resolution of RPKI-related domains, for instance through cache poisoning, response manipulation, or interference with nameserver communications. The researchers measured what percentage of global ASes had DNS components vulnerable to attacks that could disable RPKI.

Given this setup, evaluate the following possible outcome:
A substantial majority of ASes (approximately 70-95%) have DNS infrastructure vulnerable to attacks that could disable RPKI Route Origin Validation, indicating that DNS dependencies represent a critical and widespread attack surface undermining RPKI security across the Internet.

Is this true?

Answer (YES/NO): NO